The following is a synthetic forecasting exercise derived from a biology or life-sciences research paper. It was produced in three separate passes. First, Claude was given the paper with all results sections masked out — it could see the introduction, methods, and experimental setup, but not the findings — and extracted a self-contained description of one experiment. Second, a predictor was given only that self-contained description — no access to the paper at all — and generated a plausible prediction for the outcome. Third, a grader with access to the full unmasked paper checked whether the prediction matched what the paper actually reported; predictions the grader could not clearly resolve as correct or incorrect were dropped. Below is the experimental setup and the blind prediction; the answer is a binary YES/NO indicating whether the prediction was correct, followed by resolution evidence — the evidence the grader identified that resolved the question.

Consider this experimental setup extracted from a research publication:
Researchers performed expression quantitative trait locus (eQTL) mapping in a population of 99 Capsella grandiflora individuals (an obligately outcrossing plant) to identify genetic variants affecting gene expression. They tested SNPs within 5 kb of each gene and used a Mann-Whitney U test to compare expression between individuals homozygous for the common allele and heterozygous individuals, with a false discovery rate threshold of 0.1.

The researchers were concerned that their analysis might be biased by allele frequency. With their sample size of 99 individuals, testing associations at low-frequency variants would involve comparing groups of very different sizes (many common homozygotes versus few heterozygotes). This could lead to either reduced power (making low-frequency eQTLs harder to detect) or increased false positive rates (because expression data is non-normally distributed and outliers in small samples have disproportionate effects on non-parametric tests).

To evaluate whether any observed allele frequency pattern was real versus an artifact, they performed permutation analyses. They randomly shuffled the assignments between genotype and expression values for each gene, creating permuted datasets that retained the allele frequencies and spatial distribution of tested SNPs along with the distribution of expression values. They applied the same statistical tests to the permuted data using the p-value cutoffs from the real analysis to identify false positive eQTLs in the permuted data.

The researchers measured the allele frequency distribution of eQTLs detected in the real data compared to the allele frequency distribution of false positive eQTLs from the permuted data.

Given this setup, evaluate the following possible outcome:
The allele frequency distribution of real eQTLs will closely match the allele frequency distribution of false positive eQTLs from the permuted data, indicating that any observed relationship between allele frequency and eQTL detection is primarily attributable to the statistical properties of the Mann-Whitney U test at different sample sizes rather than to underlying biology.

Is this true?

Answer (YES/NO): NO